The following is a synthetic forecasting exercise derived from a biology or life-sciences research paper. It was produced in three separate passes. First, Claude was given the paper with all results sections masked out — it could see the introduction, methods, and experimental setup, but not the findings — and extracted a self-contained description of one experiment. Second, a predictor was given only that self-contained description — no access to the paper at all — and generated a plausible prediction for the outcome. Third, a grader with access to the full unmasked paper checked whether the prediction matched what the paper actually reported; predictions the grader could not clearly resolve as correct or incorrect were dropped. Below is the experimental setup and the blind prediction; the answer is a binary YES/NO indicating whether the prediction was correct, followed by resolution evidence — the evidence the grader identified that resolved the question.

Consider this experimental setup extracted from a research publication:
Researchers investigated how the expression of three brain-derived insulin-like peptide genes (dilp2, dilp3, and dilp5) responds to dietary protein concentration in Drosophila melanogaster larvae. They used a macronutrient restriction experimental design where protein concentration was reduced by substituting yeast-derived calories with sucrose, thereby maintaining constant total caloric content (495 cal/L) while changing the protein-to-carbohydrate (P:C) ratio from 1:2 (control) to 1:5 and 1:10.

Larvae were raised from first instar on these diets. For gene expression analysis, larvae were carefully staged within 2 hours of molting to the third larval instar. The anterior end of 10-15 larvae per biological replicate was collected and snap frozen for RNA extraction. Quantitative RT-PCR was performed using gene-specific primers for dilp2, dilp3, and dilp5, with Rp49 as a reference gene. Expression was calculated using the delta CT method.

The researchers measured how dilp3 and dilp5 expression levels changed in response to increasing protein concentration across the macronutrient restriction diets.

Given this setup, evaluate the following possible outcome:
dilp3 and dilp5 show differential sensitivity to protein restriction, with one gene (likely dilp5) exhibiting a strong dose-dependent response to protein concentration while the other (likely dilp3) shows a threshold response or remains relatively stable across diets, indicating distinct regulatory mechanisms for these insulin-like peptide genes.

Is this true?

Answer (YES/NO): NO